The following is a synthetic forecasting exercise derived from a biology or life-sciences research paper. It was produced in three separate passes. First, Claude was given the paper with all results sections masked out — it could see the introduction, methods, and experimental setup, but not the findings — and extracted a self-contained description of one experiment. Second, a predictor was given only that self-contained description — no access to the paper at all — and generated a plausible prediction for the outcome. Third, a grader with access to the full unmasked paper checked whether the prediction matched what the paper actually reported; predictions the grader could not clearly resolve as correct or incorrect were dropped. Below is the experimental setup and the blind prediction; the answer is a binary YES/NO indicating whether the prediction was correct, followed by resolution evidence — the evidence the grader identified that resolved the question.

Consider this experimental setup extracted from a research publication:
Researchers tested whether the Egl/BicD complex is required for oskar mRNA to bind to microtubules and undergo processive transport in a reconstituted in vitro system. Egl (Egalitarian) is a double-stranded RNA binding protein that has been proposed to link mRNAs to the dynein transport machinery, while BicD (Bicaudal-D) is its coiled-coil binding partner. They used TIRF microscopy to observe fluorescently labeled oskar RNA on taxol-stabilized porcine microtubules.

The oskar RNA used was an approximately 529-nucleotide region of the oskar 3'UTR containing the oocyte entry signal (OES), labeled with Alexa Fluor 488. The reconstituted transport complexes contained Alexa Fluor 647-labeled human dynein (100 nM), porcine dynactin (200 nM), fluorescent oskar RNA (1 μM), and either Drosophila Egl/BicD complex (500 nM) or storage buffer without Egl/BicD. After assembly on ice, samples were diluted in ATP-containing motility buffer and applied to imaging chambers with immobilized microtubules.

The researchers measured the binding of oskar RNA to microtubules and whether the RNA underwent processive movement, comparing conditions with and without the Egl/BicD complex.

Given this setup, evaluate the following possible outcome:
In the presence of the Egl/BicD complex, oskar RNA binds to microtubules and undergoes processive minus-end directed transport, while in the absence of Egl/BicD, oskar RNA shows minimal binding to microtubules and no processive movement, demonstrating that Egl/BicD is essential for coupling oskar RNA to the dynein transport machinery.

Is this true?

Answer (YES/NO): YES